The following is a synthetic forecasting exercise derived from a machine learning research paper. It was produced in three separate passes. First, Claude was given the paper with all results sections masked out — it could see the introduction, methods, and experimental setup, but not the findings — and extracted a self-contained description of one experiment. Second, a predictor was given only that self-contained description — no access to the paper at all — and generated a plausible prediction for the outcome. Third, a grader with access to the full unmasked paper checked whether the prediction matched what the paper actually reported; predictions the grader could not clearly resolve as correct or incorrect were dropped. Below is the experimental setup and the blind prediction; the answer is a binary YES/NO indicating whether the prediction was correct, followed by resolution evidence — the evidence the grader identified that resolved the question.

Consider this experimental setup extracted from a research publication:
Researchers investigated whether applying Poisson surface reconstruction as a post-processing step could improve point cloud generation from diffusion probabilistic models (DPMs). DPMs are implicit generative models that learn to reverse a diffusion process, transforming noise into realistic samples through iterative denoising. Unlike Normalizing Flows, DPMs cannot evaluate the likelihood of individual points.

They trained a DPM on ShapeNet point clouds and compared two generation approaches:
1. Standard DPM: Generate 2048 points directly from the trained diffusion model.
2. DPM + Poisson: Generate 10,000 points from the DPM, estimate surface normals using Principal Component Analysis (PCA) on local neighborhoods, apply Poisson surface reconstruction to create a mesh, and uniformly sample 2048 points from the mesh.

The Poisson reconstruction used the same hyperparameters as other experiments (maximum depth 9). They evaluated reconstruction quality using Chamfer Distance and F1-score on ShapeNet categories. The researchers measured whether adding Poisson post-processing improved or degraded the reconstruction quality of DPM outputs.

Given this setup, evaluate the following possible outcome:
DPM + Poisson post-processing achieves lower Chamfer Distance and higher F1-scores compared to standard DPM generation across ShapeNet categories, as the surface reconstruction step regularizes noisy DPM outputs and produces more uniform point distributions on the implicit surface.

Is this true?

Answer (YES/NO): NO